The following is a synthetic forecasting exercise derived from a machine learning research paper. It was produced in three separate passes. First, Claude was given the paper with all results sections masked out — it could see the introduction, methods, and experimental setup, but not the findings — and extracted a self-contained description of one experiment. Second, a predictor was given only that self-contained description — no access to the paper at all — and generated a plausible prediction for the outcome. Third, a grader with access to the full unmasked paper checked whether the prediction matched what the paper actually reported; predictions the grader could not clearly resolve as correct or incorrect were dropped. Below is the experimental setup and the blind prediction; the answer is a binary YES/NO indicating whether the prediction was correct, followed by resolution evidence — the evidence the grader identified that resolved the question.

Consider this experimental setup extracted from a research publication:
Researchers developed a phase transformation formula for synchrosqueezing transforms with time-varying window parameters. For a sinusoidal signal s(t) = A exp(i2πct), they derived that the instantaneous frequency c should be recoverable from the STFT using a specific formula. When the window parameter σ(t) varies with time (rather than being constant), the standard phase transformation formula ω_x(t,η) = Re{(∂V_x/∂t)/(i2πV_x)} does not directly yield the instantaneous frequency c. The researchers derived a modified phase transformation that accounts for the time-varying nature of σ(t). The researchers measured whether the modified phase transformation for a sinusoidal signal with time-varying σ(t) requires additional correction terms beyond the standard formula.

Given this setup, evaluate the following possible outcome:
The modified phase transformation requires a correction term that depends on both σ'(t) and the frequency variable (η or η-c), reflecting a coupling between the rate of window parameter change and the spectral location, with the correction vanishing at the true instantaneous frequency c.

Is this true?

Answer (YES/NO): NO